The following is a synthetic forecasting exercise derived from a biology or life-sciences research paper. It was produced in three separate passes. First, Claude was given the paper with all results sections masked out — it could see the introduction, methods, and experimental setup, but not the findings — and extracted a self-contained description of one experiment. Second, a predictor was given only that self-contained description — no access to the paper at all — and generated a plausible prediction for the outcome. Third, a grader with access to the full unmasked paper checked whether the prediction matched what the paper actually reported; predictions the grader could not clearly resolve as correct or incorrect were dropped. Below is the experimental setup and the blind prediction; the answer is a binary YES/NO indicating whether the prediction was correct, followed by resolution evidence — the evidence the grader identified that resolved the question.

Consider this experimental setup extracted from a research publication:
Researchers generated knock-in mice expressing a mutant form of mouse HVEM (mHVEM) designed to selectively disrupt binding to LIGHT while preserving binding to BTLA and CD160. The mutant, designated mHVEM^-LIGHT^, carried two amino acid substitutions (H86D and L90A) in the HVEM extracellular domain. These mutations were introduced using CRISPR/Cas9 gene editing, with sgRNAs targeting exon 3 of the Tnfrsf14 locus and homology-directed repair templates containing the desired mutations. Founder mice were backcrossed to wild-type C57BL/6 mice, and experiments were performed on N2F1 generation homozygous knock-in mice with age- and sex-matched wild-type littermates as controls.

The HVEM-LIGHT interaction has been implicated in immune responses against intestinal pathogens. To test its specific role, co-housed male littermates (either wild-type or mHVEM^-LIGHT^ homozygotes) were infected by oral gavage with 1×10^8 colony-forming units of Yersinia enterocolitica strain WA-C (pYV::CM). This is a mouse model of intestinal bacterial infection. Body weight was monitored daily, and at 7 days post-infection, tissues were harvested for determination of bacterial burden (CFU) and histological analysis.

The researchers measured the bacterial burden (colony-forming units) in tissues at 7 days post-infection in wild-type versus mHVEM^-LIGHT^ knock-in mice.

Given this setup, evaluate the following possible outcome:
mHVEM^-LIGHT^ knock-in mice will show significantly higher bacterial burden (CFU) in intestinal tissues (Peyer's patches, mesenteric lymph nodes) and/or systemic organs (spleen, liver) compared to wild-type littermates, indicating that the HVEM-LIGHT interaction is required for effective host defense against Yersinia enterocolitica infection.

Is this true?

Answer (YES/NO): YES